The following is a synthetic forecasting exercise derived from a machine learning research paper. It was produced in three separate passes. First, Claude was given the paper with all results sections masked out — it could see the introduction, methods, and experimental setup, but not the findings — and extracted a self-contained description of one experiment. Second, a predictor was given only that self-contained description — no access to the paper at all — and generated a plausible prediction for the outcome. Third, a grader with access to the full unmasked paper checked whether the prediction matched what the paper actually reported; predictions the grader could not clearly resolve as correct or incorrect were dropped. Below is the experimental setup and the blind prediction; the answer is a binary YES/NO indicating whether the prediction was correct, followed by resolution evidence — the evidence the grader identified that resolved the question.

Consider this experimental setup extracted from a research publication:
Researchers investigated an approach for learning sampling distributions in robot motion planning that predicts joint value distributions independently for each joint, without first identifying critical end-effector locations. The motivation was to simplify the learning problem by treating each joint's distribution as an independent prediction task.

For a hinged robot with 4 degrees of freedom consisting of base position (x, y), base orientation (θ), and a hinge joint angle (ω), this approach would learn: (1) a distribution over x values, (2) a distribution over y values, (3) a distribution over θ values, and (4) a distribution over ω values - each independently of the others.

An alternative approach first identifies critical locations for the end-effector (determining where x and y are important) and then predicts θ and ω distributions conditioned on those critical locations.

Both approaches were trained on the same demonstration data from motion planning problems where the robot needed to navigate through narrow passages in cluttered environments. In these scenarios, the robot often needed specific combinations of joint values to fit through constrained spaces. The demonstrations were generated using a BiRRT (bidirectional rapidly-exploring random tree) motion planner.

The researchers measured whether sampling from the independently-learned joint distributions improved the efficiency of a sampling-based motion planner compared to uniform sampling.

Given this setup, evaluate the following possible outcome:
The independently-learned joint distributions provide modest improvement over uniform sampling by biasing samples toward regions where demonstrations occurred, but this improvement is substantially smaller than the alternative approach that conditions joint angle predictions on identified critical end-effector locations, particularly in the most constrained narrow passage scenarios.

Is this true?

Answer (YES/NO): NO